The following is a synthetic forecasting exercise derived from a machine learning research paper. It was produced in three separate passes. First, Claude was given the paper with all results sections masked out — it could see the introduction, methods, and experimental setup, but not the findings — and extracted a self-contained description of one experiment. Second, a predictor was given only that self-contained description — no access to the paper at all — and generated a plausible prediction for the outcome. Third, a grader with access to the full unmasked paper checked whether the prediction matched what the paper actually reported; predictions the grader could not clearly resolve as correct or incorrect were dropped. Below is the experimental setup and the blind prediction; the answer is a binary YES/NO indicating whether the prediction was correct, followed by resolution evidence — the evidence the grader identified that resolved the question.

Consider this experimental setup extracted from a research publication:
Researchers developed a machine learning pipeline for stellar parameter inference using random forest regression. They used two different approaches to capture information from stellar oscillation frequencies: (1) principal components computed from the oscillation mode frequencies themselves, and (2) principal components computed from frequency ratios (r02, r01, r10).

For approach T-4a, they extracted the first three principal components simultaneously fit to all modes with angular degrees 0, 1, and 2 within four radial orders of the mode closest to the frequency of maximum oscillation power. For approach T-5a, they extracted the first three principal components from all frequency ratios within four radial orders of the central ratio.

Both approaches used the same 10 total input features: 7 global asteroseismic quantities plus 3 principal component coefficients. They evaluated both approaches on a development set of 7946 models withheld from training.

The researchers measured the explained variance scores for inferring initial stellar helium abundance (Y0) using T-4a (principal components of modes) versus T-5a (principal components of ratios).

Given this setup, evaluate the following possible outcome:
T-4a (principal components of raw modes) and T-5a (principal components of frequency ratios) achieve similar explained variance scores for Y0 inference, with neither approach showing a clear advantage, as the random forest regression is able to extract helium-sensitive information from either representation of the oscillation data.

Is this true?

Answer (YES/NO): NO